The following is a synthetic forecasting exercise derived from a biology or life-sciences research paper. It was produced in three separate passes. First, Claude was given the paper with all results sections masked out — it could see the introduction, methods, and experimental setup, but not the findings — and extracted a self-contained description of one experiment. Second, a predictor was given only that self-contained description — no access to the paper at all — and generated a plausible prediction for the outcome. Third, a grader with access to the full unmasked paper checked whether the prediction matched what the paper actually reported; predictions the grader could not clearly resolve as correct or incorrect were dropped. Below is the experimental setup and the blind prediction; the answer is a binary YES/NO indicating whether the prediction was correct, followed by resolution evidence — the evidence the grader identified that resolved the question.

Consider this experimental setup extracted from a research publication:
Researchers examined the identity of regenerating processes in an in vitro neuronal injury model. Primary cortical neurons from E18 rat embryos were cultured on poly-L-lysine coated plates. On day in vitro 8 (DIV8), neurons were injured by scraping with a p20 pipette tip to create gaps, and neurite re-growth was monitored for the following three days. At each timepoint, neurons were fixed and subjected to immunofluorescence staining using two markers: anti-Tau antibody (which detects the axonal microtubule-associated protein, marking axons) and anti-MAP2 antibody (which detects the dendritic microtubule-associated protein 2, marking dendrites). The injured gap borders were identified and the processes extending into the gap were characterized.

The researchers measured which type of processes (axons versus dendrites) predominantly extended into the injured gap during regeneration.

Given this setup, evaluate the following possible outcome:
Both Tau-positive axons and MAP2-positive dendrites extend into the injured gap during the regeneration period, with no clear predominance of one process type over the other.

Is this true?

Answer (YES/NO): NO